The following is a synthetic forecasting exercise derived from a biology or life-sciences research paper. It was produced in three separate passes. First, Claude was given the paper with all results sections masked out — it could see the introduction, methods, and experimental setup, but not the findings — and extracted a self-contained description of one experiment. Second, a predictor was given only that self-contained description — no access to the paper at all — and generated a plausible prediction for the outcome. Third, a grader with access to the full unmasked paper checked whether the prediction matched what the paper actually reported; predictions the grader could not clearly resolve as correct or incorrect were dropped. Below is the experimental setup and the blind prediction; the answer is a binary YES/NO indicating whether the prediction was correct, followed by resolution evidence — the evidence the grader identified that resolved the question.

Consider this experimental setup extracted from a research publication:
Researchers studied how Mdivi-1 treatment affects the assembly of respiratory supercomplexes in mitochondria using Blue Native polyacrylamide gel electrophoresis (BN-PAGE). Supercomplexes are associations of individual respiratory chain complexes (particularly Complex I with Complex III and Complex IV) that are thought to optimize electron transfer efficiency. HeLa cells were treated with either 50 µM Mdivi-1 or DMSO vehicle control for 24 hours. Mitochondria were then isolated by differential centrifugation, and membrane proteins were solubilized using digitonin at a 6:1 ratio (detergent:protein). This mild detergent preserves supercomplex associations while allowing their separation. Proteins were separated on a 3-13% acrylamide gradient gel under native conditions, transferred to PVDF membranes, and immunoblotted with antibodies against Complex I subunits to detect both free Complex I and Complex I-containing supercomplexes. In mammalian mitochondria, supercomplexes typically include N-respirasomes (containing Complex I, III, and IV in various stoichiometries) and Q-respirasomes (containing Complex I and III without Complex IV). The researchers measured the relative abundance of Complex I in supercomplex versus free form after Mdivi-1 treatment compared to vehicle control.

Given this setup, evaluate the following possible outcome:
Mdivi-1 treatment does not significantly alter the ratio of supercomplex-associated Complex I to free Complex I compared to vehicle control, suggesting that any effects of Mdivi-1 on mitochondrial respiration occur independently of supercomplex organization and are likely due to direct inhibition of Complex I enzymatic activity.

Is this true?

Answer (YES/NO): NO